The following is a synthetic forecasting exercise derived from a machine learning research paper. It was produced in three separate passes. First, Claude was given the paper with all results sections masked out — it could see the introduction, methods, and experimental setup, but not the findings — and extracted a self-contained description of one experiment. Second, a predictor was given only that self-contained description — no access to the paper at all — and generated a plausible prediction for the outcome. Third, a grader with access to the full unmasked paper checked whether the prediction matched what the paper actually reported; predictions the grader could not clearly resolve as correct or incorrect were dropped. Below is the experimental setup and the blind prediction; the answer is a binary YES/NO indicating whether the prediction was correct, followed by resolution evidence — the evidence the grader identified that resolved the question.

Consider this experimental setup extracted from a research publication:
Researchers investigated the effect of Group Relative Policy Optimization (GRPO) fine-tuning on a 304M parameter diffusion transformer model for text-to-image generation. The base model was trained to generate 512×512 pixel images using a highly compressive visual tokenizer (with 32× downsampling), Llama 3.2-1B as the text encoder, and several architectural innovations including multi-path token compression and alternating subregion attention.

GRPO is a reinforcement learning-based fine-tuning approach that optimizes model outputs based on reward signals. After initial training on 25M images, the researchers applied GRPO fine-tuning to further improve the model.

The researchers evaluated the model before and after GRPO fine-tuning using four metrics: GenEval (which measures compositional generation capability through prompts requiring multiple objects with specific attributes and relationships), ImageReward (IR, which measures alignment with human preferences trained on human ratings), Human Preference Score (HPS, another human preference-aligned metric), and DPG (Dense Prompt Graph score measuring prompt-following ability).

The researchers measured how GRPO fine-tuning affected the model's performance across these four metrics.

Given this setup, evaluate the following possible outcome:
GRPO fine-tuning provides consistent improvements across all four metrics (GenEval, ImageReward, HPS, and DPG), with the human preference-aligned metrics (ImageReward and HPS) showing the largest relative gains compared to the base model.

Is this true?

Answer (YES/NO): NO